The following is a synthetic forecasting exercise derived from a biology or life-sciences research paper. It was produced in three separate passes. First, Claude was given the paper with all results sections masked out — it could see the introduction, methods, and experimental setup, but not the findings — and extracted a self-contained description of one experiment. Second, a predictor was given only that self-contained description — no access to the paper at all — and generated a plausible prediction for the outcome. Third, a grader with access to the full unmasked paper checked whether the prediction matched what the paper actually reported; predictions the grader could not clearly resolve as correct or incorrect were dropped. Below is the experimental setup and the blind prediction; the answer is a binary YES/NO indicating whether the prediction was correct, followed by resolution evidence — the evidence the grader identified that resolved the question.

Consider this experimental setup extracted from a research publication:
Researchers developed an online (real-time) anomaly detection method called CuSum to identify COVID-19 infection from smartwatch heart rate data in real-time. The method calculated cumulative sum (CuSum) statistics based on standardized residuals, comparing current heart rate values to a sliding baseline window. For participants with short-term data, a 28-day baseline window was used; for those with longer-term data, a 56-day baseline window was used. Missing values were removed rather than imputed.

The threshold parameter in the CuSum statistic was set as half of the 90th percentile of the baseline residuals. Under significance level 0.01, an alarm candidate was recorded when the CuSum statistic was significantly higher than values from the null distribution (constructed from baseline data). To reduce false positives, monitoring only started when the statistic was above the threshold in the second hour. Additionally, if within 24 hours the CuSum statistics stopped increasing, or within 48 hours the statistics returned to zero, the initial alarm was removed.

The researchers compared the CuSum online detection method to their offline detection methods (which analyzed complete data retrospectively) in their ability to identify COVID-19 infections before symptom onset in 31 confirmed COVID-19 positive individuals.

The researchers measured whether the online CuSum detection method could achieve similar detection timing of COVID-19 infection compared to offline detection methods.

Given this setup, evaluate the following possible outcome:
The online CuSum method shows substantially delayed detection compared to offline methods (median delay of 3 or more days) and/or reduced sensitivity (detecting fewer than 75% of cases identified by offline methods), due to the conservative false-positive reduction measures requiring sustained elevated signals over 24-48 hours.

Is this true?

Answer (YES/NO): NO